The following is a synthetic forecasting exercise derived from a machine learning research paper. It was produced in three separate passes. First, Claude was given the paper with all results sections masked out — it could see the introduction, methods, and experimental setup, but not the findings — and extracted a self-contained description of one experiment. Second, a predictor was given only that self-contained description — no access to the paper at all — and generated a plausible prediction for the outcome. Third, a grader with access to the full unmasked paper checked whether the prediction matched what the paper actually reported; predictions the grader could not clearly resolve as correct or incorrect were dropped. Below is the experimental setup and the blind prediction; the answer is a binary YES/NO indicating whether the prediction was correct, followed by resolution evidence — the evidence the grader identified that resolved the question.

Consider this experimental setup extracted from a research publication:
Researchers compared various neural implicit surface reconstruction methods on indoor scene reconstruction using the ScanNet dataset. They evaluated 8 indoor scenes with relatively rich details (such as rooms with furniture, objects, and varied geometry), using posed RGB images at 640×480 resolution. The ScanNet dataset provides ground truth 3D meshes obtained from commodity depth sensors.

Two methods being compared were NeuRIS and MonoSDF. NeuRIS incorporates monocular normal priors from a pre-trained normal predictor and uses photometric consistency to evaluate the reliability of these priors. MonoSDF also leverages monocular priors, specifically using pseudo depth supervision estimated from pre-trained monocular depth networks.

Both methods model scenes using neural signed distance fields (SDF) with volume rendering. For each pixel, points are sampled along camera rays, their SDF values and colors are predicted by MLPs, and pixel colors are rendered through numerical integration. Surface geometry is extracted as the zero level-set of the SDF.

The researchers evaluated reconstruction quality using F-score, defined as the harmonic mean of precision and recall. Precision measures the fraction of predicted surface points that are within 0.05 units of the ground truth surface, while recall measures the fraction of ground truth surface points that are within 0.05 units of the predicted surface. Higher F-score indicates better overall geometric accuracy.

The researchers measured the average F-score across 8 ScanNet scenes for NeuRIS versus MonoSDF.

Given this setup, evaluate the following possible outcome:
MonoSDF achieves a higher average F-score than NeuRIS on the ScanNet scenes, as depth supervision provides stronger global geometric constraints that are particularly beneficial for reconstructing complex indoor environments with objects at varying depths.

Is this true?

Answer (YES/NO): NO